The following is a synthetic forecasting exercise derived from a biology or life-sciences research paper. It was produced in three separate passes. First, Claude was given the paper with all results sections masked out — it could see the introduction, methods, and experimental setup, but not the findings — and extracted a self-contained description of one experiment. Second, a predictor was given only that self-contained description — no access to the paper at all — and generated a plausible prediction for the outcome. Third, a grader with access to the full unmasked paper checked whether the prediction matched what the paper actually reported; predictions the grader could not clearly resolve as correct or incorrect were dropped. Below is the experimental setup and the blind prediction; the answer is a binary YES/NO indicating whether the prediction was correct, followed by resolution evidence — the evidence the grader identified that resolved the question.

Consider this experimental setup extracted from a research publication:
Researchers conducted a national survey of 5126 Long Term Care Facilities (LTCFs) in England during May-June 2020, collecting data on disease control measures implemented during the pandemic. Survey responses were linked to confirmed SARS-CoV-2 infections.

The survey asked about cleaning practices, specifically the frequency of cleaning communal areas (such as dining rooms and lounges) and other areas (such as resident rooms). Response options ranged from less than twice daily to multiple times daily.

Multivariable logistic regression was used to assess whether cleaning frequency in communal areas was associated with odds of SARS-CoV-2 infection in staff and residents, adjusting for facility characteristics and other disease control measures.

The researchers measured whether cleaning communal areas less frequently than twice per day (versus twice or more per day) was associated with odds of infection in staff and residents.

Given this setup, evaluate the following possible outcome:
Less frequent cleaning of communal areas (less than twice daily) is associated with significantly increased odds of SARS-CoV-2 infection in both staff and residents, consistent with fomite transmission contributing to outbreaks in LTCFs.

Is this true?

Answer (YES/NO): NO